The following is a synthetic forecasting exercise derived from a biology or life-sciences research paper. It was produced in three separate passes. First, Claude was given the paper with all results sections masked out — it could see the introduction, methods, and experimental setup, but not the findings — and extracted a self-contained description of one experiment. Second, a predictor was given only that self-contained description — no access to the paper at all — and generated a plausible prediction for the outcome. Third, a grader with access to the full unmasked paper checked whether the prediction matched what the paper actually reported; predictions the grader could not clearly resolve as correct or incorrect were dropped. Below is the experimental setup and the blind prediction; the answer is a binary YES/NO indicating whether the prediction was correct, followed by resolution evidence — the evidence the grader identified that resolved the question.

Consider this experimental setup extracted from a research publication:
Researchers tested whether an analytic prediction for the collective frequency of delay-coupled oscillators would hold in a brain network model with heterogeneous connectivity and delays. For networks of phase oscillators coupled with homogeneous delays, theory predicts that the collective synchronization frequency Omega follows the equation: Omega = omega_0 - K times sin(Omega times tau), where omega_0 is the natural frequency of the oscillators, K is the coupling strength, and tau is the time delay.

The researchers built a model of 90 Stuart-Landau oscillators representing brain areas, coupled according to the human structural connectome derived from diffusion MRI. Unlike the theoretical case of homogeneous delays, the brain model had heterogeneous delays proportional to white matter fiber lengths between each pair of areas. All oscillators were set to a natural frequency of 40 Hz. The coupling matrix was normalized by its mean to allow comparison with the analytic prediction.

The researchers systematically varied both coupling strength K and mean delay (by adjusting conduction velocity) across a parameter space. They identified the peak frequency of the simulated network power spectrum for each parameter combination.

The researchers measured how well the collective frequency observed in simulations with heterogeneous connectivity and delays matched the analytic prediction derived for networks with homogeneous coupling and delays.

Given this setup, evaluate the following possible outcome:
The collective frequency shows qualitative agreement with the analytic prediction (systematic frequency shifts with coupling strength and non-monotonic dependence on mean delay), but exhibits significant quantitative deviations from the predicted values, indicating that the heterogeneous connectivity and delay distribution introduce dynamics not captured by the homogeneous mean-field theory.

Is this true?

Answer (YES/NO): NO